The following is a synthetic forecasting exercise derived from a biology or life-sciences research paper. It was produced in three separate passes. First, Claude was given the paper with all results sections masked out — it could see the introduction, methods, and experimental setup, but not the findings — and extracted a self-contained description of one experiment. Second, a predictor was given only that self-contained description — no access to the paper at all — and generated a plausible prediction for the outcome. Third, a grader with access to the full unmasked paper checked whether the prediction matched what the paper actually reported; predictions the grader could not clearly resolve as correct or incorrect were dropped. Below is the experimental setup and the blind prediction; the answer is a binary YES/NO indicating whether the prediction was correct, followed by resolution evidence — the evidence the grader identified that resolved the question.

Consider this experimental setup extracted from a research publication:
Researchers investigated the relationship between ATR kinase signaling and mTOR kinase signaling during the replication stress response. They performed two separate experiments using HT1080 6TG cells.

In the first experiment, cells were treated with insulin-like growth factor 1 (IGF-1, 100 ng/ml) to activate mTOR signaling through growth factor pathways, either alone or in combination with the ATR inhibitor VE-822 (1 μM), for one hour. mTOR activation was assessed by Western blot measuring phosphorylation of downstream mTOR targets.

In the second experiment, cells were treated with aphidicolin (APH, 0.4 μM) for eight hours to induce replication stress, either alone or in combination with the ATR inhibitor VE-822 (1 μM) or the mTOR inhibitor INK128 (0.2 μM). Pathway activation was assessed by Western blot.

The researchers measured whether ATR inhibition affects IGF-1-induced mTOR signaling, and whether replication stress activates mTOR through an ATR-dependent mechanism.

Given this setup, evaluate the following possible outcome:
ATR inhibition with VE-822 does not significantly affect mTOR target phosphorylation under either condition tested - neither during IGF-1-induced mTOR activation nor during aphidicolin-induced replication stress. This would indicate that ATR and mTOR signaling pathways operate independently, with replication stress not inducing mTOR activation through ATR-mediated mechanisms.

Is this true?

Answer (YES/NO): NO